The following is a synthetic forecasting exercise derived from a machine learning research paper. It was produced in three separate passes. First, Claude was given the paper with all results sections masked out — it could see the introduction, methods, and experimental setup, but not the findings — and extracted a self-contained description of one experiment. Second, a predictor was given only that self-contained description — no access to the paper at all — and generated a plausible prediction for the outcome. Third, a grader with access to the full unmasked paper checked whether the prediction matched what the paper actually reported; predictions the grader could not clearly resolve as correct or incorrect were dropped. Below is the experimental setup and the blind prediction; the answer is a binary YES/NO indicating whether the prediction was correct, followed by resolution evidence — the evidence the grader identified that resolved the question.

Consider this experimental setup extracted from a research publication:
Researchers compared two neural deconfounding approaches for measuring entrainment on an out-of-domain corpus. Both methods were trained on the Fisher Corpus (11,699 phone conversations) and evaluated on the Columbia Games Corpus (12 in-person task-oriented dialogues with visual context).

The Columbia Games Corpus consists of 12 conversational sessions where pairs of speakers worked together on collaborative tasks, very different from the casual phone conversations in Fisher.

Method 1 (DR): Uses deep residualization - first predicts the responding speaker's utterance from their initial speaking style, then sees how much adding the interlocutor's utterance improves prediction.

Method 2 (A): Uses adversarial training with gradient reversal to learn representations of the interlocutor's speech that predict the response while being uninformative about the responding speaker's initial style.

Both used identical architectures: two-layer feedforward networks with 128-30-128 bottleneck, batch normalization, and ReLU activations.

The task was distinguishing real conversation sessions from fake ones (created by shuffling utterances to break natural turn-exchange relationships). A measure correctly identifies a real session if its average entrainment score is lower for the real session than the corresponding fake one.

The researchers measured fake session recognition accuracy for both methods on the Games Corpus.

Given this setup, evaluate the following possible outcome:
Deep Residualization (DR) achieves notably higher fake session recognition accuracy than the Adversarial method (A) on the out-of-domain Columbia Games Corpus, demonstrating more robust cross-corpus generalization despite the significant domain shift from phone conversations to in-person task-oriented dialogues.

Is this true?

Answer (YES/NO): YES